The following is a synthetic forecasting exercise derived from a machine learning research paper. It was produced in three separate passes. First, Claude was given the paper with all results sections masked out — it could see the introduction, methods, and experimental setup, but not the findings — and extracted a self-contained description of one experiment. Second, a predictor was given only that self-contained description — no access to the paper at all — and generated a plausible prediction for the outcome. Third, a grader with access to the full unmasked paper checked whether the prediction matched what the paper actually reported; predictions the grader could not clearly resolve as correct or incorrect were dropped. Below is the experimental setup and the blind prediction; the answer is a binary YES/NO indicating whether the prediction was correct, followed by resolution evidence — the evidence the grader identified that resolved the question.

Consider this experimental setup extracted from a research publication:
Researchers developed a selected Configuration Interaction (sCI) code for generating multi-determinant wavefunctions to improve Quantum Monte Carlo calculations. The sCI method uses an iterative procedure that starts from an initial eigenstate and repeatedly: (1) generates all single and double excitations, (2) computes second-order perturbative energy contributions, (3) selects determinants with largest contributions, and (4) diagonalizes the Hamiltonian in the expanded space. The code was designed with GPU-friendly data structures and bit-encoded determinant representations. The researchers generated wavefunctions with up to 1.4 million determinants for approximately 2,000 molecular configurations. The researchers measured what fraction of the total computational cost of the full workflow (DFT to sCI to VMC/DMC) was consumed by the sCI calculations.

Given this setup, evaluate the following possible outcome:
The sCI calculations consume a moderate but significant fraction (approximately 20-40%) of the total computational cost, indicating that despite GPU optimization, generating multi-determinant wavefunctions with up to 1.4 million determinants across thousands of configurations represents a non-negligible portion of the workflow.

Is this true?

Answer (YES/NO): NO